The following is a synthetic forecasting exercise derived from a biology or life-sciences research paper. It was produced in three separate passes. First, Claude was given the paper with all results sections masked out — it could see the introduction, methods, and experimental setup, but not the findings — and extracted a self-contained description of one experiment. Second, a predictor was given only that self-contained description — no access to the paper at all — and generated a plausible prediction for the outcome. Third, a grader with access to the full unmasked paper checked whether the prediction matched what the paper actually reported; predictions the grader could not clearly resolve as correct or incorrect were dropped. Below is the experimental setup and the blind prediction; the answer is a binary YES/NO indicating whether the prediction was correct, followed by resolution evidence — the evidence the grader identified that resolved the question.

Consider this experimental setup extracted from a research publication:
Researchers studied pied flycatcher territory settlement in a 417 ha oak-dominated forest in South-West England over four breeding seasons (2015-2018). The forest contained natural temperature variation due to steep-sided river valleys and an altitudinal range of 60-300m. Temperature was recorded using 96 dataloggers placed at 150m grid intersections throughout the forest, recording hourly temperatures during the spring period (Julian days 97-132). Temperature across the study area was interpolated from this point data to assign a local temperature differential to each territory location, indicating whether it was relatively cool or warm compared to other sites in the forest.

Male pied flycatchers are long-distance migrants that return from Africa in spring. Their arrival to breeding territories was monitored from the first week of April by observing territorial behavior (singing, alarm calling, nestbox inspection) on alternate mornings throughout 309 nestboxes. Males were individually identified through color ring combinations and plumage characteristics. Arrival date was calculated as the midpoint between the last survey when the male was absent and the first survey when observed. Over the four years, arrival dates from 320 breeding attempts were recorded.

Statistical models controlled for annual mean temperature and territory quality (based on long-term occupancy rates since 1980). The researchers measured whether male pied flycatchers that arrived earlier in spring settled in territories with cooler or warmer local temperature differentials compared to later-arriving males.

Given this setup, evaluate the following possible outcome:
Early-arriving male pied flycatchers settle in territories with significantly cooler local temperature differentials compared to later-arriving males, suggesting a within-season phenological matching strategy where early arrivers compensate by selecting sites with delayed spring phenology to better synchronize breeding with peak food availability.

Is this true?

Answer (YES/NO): YES